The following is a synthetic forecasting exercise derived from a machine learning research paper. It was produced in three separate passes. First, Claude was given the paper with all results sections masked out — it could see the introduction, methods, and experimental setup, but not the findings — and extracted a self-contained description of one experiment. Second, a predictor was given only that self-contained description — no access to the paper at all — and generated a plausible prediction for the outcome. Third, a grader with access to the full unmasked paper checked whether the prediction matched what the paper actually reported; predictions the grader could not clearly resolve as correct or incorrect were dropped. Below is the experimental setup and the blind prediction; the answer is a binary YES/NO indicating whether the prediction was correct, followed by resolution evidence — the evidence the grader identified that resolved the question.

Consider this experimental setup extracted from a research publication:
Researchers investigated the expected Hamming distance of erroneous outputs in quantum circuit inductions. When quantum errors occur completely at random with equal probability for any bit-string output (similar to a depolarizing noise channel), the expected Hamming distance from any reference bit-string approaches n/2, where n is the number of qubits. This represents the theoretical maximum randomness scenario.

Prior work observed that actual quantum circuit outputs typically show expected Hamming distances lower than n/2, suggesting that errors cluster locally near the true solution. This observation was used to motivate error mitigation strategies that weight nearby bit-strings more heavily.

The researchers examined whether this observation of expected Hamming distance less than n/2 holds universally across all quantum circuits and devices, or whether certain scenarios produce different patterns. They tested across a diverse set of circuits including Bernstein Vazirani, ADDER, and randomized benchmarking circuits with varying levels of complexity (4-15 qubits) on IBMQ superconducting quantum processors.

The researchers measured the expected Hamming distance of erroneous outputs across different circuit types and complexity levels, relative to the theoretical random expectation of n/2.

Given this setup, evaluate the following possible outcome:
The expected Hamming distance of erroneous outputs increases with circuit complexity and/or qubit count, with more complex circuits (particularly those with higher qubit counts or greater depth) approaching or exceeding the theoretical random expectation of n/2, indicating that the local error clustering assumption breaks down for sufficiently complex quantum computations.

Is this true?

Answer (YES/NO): YES